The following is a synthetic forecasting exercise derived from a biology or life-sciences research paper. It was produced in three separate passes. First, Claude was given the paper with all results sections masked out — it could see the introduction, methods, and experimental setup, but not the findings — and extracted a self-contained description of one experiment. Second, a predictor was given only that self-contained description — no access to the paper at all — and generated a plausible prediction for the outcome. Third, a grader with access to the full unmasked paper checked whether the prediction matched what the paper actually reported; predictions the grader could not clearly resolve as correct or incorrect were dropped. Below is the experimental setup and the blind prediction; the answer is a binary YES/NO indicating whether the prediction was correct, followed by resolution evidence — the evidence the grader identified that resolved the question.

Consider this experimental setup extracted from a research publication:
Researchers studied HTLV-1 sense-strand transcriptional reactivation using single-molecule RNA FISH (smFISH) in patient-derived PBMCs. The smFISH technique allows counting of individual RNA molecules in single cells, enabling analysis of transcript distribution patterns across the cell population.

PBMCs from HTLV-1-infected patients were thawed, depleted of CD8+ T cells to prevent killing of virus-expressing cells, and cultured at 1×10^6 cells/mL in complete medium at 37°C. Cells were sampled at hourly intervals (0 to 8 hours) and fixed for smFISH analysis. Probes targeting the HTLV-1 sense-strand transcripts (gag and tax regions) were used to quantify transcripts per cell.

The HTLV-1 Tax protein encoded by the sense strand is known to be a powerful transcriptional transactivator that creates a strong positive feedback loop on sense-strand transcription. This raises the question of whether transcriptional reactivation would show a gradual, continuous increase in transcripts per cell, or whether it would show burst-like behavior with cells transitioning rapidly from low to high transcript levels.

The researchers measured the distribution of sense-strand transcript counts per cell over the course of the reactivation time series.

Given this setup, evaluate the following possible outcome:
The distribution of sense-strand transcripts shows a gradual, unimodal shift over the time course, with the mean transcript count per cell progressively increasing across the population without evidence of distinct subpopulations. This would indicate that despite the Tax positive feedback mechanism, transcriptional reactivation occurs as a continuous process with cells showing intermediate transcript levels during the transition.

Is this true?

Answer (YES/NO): NO